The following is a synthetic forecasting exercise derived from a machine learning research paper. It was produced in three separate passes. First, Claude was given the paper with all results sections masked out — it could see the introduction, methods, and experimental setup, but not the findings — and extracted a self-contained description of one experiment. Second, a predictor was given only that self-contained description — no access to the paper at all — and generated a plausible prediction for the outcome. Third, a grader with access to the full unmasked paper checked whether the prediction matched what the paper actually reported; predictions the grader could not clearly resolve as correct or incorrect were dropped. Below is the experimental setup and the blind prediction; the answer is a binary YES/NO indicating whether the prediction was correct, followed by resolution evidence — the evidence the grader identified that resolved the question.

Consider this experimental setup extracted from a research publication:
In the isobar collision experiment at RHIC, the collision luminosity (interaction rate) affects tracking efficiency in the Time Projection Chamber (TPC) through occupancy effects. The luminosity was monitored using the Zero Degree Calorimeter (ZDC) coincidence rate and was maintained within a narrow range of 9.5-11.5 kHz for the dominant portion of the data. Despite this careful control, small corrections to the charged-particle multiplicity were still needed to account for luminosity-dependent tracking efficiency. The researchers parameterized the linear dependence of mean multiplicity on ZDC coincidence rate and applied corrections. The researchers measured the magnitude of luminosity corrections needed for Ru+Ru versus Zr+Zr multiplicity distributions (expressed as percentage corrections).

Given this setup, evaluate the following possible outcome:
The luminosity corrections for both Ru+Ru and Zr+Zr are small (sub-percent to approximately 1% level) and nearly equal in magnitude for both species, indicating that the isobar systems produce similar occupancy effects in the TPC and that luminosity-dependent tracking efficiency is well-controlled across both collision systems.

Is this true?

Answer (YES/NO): NO